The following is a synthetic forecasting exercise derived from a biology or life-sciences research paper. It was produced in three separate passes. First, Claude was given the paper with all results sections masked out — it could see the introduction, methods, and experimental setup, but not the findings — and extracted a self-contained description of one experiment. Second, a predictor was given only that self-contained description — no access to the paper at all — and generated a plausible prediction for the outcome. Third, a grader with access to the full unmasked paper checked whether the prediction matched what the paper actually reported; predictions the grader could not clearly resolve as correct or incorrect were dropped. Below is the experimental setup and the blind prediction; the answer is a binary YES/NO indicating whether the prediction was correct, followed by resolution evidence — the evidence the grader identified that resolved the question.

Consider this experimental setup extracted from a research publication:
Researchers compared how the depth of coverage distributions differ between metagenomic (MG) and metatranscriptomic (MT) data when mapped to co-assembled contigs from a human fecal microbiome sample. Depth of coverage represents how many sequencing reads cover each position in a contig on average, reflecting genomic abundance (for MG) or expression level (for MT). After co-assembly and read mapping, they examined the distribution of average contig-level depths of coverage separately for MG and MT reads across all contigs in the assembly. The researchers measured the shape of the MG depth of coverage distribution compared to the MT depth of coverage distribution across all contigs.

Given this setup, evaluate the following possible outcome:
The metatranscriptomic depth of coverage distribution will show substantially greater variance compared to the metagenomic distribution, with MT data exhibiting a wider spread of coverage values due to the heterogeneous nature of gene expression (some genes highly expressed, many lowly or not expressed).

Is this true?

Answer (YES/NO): YES